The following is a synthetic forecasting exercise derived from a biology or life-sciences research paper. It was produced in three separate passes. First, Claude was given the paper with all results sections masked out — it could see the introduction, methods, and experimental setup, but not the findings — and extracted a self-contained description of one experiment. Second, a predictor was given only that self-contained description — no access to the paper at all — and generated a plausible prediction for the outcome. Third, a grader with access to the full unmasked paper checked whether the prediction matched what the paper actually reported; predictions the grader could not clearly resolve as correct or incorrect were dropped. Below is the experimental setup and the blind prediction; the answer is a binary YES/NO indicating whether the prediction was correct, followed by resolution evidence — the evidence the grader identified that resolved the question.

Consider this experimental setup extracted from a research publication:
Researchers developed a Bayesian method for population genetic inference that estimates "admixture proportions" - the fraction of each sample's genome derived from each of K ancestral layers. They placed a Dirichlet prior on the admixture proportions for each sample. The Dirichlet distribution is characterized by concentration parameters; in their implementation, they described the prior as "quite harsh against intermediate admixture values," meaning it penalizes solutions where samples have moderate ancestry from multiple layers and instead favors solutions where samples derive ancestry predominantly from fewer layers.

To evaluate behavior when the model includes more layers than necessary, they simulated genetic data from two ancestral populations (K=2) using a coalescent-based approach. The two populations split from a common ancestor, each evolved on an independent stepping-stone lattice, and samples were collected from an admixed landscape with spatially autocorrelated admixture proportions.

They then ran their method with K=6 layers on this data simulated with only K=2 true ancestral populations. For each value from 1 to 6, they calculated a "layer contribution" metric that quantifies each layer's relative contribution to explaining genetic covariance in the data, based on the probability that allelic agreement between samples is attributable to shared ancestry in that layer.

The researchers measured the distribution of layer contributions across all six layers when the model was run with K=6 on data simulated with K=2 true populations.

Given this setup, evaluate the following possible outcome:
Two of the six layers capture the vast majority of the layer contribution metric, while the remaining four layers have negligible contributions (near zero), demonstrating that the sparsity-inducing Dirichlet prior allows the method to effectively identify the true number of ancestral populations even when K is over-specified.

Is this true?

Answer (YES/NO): YES